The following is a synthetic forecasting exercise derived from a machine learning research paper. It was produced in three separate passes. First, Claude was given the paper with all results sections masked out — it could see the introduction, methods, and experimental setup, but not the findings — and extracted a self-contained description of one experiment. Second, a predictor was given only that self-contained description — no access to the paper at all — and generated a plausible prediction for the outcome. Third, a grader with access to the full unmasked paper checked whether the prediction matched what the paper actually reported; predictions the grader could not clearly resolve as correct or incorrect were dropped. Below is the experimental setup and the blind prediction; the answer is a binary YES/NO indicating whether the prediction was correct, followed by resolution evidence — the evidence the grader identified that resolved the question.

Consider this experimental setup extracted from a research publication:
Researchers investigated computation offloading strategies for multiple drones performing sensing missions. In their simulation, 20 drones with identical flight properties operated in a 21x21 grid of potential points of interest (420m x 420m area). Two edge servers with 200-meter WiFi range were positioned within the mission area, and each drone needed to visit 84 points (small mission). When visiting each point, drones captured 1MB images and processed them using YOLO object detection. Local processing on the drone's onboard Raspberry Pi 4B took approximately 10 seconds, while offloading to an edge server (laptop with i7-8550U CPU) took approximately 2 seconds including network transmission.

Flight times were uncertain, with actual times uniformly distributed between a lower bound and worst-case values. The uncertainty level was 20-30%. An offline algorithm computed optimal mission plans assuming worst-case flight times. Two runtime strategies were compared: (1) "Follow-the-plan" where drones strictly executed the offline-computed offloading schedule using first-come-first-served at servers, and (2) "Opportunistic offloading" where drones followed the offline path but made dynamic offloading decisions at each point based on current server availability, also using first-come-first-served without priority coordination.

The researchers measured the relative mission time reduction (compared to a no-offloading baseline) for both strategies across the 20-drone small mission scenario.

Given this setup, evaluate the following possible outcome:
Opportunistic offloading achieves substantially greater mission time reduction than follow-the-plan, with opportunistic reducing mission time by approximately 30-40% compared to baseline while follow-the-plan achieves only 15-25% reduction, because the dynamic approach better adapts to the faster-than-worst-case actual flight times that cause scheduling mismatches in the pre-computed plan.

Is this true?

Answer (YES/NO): NO